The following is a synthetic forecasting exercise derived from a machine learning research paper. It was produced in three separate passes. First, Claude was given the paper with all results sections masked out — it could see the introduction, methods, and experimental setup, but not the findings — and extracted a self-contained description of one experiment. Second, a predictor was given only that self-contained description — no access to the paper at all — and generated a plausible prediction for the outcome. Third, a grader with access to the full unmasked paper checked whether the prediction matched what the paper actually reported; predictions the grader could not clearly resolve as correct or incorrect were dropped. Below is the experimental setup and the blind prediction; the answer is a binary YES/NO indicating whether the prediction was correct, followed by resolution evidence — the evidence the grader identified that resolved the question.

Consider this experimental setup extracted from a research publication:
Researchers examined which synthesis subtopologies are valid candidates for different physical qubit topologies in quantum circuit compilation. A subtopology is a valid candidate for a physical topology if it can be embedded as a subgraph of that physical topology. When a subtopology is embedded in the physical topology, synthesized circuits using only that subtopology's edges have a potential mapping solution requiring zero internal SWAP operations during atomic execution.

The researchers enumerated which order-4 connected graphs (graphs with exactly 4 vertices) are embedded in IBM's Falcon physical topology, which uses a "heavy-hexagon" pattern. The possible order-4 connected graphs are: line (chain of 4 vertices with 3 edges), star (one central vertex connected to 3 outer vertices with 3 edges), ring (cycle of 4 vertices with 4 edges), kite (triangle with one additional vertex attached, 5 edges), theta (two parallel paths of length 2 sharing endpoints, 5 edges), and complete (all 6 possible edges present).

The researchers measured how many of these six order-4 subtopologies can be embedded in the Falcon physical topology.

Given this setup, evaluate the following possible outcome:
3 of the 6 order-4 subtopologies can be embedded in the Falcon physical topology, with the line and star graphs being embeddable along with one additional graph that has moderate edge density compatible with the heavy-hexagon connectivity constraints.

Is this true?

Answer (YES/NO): NO